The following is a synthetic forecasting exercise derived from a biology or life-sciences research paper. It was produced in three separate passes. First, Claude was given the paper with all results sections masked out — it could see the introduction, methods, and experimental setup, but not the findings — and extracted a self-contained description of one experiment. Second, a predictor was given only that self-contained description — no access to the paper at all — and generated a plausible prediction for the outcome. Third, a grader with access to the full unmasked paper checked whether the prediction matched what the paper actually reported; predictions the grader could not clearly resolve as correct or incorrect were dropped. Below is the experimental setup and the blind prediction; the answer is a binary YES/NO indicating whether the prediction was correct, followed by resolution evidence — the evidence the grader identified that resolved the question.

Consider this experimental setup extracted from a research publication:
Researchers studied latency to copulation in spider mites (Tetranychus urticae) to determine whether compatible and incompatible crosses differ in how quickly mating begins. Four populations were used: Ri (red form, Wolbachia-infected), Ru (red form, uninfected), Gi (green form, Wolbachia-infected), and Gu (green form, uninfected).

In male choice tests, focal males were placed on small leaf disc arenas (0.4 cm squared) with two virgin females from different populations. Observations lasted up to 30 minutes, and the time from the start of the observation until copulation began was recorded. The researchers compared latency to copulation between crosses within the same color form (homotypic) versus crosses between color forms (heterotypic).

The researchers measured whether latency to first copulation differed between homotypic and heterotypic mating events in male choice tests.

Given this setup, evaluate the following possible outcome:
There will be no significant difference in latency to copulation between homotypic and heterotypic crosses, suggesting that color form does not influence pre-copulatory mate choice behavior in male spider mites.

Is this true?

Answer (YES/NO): NO